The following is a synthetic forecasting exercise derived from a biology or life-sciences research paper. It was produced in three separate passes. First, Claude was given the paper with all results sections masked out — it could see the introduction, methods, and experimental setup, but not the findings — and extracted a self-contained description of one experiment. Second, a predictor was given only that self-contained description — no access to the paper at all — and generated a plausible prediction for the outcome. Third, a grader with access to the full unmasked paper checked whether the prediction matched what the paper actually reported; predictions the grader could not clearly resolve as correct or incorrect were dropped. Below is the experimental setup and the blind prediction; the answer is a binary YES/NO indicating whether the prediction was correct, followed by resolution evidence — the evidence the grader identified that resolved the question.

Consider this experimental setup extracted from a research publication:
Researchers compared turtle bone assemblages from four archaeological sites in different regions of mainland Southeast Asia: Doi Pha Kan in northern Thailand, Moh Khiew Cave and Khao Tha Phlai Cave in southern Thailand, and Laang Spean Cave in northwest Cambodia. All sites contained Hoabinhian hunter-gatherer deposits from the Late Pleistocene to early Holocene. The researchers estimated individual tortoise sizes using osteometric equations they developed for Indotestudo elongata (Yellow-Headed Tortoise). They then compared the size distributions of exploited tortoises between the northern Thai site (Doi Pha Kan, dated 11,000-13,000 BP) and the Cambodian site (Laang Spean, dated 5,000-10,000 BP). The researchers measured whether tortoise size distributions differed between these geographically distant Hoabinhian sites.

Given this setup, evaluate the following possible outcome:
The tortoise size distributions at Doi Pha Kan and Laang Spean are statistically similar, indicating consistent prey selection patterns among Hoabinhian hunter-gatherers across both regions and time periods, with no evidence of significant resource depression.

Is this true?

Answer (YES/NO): NO